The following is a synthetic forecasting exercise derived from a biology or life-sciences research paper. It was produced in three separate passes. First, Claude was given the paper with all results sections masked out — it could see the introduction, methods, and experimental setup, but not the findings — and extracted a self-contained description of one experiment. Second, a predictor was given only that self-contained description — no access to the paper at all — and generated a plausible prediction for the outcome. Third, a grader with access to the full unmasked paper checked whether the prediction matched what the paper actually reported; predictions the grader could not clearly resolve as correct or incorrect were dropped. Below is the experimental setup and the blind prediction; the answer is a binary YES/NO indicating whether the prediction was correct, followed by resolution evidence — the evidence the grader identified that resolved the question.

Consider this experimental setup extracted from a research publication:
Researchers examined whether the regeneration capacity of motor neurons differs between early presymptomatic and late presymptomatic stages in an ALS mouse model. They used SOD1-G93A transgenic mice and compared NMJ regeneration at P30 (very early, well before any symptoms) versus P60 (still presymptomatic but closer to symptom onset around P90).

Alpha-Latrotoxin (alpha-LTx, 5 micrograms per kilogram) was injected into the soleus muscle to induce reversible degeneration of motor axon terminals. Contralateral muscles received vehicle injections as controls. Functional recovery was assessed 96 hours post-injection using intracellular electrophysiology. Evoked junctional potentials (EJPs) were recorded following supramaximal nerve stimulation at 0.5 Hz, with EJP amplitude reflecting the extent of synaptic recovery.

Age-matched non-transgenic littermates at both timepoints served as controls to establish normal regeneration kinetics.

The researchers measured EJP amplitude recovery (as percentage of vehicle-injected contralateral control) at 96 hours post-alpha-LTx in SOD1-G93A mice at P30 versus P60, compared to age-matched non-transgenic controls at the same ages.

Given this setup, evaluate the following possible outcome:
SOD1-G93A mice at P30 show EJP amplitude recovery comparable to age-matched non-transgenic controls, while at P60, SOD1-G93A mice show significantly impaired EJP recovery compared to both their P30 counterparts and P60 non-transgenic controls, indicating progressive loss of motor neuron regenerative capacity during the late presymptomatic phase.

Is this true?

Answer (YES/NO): NO